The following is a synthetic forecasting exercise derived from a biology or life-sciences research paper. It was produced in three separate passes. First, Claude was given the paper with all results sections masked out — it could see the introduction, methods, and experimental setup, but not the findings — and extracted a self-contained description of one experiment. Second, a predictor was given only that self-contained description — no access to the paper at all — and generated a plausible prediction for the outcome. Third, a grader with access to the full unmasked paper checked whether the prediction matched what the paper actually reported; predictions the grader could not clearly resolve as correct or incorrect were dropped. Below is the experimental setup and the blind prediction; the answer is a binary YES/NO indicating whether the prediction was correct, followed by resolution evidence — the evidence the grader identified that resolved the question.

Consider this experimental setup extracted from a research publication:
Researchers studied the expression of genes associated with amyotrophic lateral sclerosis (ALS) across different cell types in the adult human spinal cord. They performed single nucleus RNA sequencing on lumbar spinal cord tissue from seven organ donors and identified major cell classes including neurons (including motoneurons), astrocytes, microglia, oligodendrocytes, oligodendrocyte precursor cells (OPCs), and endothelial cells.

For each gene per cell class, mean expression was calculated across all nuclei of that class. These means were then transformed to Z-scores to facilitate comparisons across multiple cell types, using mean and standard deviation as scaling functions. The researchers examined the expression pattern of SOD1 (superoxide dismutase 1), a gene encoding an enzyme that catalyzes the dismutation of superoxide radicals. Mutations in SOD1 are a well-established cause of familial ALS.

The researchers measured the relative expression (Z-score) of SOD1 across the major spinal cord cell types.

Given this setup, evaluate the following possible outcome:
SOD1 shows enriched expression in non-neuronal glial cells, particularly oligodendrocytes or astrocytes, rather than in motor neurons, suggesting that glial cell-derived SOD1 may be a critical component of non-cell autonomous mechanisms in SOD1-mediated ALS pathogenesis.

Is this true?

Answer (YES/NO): NO